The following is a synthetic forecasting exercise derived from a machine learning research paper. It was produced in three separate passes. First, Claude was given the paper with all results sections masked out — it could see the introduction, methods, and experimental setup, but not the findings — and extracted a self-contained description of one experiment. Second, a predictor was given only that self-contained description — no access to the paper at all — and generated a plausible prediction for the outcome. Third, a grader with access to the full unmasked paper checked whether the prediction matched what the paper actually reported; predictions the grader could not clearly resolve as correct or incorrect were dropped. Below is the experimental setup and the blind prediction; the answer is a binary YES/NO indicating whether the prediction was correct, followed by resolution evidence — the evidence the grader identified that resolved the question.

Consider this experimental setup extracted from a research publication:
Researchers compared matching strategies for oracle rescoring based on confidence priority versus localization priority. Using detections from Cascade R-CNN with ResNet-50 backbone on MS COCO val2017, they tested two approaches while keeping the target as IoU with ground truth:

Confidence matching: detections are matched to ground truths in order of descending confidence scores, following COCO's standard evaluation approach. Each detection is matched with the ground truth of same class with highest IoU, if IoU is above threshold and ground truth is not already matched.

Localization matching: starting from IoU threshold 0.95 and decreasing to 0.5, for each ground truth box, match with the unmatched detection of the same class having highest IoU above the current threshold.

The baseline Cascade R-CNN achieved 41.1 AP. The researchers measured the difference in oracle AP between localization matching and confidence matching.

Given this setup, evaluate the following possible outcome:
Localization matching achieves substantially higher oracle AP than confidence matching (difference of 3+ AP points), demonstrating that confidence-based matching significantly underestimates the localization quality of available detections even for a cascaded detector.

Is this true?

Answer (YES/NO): NO